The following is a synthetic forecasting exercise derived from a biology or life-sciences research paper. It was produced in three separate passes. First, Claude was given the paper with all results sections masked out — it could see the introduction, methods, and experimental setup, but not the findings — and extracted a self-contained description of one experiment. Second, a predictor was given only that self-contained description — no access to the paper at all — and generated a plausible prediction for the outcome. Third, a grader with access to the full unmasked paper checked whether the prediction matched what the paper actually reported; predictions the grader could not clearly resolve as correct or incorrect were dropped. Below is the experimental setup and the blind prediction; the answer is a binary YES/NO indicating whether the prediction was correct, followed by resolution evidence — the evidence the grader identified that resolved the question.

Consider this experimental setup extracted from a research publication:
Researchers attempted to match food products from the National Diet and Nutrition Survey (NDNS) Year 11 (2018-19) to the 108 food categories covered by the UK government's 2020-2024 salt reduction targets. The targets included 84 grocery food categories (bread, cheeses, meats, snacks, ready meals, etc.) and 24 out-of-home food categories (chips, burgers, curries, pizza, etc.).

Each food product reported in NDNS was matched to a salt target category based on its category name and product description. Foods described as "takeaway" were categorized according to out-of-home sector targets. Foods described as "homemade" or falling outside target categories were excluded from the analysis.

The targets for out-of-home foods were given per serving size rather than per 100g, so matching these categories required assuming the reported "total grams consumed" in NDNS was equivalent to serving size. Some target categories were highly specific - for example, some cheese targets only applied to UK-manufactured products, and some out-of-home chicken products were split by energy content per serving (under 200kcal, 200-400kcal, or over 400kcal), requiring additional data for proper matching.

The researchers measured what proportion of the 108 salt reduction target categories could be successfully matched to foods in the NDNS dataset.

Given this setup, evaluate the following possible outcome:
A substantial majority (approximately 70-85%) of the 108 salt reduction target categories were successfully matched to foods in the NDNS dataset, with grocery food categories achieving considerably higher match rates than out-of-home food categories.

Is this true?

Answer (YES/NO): YES